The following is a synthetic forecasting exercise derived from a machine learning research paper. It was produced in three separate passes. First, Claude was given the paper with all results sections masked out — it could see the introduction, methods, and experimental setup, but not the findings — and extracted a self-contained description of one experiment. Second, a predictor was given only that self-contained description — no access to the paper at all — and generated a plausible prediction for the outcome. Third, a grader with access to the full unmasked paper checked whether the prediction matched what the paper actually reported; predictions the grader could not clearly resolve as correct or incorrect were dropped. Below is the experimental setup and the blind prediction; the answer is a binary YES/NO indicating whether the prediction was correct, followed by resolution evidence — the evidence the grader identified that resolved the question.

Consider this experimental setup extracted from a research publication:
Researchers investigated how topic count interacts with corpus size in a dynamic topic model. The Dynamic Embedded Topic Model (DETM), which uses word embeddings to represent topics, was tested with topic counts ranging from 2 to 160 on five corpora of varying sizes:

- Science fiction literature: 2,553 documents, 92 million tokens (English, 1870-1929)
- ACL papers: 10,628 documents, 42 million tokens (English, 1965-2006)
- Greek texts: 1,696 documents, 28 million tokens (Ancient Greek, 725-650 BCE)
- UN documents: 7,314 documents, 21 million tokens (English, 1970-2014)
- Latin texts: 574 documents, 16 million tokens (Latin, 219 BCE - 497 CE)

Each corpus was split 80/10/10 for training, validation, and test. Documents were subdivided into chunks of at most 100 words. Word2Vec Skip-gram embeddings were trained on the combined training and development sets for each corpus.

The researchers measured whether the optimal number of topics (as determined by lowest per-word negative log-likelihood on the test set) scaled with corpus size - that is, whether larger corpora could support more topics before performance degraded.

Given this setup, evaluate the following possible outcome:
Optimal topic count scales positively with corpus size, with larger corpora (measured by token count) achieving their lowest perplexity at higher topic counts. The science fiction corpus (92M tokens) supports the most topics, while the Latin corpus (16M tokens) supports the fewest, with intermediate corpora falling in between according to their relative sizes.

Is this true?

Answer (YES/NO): NO